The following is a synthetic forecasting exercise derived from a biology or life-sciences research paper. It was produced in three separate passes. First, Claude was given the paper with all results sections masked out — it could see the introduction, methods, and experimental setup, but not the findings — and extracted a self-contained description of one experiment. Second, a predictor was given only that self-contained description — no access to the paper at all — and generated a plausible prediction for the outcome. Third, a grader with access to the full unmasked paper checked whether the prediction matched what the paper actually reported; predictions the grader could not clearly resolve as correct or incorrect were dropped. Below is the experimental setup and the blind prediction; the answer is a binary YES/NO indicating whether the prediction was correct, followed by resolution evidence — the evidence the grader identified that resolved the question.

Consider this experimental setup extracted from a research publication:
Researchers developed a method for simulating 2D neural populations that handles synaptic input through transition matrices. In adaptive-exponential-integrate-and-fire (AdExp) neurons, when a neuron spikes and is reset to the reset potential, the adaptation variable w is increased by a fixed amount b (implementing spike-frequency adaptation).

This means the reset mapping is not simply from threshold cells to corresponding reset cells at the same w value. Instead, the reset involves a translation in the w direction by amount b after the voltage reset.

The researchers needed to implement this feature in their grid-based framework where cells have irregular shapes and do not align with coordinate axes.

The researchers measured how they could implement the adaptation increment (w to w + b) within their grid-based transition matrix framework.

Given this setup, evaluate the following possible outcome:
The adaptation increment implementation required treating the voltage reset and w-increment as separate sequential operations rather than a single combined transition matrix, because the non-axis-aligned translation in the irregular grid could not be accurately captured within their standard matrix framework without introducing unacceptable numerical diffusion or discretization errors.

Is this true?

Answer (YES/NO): NO